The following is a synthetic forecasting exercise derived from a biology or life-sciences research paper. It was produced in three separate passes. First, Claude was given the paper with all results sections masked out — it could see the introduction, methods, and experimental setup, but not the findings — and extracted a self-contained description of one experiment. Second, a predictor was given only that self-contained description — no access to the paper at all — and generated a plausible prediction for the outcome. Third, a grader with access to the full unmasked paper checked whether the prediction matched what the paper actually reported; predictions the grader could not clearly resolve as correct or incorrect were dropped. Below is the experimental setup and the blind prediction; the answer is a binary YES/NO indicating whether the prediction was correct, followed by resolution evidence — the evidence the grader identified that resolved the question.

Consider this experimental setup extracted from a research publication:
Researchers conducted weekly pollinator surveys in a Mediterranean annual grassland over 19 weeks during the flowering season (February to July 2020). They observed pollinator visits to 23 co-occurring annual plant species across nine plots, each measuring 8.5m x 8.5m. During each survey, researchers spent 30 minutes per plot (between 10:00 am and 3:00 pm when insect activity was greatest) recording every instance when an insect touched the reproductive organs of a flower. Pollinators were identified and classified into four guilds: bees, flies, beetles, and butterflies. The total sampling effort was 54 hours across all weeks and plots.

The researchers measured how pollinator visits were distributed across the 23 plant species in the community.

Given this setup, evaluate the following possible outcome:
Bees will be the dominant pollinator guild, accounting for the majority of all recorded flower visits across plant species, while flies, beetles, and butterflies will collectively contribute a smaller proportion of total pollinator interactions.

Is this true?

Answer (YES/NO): NO